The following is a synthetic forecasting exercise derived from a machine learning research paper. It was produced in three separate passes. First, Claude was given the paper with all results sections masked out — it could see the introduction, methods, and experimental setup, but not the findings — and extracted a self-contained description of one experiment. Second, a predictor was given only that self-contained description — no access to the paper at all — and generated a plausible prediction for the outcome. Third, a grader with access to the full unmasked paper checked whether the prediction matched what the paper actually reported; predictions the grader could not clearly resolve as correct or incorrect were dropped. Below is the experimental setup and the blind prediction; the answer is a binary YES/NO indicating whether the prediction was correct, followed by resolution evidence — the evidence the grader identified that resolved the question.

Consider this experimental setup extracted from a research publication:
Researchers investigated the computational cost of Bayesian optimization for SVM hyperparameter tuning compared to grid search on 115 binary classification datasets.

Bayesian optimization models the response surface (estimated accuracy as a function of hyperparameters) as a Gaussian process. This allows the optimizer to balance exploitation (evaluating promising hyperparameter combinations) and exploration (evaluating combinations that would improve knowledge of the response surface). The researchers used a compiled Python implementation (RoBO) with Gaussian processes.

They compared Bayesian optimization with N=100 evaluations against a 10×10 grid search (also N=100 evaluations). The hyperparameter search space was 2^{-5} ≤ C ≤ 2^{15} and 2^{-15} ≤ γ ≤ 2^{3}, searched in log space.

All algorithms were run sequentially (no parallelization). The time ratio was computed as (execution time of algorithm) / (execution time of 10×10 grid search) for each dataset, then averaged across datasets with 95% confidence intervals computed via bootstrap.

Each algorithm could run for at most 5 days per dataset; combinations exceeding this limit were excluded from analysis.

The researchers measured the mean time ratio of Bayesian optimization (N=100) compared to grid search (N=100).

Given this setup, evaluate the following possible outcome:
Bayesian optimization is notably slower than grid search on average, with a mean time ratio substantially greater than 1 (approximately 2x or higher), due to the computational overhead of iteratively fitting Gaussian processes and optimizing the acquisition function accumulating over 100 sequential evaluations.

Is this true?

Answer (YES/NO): YES